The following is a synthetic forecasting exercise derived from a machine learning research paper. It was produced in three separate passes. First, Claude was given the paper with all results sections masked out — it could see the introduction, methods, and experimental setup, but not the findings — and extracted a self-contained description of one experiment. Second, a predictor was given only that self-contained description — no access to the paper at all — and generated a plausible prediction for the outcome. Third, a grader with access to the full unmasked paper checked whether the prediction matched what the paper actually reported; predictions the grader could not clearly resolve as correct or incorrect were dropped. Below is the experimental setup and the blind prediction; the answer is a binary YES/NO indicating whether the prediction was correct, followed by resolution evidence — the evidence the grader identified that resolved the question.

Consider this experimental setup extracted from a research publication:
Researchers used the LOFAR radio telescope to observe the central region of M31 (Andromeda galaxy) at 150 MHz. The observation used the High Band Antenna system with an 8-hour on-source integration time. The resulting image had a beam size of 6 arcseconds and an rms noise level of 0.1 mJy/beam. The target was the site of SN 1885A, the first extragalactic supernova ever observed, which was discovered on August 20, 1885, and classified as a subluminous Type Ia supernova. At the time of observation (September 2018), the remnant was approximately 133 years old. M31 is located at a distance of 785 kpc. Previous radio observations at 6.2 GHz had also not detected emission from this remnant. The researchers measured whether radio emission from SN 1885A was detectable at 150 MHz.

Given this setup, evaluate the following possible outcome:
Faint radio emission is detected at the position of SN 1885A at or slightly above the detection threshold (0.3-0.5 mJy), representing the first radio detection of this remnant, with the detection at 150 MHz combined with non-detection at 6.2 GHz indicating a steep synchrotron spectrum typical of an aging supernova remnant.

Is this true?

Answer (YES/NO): NO